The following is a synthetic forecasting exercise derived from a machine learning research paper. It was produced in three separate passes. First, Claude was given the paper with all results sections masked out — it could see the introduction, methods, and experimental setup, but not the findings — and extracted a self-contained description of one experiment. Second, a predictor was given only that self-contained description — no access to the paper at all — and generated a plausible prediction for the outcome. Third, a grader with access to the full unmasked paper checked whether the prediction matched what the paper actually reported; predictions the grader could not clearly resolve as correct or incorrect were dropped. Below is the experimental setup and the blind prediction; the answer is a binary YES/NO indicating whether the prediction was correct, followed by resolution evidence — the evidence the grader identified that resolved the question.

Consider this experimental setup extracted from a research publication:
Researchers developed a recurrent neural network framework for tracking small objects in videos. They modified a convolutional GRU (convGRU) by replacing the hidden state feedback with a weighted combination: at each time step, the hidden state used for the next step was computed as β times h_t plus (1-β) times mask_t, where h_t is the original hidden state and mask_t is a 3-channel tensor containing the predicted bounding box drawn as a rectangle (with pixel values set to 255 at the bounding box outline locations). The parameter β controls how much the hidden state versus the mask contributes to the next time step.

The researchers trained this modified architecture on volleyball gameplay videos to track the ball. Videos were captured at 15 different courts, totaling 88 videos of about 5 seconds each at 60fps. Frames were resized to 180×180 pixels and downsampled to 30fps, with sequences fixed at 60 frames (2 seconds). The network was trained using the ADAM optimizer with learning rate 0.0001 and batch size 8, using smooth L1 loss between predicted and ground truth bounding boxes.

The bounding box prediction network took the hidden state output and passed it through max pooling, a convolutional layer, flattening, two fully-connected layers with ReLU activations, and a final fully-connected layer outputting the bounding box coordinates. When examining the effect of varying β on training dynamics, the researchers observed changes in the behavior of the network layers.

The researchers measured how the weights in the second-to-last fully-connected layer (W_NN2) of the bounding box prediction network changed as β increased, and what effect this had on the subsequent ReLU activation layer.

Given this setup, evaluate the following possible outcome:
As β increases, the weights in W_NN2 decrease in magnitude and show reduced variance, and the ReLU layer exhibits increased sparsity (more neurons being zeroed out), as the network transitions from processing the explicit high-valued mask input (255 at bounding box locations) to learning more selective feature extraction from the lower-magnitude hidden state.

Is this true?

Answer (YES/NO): YES